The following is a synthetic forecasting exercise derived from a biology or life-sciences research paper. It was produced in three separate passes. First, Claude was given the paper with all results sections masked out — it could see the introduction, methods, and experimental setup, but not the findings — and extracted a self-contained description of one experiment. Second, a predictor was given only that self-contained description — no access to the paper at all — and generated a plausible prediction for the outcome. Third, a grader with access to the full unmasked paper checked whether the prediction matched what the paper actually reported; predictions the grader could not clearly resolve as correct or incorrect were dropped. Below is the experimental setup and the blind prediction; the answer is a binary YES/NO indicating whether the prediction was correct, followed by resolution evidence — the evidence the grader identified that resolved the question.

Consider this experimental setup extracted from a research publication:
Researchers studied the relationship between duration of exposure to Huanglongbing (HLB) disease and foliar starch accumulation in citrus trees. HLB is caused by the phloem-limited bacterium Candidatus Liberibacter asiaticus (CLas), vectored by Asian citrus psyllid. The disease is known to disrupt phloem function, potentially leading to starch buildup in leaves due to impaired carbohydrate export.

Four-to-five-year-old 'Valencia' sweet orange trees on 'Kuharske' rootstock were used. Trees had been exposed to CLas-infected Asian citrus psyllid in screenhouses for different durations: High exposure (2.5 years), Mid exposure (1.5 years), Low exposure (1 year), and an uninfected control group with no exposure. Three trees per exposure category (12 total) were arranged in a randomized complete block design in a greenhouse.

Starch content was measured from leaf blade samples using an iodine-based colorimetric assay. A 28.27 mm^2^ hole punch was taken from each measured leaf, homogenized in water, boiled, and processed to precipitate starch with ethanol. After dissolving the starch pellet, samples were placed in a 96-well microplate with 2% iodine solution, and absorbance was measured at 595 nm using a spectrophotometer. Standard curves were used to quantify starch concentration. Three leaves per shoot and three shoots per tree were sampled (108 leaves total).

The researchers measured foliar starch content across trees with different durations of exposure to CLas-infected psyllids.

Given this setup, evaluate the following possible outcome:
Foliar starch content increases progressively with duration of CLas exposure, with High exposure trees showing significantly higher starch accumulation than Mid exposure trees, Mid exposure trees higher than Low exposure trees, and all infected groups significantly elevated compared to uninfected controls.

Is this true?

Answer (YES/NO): NO